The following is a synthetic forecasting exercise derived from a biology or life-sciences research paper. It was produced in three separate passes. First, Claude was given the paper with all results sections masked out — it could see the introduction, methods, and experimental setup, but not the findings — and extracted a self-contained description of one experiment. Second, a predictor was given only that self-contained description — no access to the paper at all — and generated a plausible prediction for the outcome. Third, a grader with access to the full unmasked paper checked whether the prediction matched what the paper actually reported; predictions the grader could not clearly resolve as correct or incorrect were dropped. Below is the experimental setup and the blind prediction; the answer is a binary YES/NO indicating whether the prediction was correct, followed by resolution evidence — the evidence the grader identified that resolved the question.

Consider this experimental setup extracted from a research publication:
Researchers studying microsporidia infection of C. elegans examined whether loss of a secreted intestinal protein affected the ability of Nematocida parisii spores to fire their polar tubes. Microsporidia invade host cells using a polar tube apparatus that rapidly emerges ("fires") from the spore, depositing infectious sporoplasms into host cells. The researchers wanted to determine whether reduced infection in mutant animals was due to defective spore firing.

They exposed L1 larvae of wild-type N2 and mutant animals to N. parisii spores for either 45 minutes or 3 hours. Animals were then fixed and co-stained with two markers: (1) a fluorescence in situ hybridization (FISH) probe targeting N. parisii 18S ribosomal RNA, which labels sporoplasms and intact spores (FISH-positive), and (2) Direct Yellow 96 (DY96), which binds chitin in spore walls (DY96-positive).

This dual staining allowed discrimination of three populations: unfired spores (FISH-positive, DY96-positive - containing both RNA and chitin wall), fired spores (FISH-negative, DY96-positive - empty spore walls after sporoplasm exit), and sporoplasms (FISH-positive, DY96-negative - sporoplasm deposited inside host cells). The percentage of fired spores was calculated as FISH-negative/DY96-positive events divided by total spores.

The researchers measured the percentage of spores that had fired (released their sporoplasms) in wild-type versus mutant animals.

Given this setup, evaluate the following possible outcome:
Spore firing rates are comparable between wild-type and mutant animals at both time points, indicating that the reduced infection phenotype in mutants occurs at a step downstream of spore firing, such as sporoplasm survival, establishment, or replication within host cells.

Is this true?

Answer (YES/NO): NO